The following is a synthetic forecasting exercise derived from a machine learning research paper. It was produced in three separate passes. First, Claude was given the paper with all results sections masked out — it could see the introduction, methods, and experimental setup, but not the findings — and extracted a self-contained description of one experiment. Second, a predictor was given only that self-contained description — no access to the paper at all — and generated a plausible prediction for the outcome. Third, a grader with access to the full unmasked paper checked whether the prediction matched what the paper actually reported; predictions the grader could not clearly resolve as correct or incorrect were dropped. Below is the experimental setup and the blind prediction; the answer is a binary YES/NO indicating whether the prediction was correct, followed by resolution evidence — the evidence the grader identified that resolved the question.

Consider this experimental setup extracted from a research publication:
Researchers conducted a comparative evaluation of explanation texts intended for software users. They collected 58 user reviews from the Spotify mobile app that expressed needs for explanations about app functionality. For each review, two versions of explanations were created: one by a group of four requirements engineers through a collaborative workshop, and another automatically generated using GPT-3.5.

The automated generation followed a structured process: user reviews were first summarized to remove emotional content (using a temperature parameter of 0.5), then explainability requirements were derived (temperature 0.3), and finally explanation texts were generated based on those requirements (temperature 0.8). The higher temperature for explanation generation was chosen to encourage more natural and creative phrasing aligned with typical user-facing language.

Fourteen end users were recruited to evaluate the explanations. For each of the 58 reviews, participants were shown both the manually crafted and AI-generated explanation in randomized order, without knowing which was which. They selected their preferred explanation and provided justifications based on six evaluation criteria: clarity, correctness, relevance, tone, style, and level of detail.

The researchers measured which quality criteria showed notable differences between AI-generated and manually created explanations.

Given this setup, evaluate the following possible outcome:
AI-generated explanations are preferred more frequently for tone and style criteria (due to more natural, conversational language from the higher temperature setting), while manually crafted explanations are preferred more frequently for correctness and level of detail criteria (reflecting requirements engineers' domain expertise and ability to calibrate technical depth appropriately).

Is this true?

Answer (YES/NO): NO